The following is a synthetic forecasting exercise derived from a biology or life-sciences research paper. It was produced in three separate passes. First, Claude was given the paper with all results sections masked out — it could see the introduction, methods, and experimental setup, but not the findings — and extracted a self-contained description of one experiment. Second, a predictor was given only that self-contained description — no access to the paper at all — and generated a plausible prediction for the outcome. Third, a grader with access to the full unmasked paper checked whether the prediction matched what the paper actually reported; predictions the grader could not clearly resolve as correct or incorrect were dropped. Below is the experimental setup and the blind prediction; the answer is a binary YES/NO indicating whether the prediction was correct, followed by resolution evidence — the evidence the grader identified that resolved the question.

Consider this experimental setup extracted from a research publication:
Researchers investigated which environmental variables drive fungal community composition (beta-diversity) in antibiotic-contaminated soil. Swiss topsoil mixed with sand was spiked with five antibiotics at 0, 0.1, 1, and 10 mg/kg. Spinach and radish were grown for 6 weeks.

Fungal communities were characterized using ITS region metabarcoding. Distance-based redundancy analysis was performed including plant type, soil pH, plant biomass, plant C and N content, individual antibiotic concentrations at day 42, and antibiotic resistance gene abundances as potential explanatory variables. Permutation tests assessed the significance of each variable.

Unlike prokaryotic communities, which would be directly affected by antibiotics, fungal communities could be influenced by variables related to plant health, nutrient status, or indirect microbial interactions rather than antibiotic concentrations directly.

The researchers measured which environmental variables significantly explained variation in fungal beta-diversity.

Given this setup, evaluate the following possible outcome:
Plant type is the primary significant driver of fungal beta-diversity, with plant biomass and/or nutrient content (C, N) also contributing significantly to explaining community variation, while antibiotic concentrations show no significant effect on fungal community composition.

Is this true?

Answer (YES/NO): NO